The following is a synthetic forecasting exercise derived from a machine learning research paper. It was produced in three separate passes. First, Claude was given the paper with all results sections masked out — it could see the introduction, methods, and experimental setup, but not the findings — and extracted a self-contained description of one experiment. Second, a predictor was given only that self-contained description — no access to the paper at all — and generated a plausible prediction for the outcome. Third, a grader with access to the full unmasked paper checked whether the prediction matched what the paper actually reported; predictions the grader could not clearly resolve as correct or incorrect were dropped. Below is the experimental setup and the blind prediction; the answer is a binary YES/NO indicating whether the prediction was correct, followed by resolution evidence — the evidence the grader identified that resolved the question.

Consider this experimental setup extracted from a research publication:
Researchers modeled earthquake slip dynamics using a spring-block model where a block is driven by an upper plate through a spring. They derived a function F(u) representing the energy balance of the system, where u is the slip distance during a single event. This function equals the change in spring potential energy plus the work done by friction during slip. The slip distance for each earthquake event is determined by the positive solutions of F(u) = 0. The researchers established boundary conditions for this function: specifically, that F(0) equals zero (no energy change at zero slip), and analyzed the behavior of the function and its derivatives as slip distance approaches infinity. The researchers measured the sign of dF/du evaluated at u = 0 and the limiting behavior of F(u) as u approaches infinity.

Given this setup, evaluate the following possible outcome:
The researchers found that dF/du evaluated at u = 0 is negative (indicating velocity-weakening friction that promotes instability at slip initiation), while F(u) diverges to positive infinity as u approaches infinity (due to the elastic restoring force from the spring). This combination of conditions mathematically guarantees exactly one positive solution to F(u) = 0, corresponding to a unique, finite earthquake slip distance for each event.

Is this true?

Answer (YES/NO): NO